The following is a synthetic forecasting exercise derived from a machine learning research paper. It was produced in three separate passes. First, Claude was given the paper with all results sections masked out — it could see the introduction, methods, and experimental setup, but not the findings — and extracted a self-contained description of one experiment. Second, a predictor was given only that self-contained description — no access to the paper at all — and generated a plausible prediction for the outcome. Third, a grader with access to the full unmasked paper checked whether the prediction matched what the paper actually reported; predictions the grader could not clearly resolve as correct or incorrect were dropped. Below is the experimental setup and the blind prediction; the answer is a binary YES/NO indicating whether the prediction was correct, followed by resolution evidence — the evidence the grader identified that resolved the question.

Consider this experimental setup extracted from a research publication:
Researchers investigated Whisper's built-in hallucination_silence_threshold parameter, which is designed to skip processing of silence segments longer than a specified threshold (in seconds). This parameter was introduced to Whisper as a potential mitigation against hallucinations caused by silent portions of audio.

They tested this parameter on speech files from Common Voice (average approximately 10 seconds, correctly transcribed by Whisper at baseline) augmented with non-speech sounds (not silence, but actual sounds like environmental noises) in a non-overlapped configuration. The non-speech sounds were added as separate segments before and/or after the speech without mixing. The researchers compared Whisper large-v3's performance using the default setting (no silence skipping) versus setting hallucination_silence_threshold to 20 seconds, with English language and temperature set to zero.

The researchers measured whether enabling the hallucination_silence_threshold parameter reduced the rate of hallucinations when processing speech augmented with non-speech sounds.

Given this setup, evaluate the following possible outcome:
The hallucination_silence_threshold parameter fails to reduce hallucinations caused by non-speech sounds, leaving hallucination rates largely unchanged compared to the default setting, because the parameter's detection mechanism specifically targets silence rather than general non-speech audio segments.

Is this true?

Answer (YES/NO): NO